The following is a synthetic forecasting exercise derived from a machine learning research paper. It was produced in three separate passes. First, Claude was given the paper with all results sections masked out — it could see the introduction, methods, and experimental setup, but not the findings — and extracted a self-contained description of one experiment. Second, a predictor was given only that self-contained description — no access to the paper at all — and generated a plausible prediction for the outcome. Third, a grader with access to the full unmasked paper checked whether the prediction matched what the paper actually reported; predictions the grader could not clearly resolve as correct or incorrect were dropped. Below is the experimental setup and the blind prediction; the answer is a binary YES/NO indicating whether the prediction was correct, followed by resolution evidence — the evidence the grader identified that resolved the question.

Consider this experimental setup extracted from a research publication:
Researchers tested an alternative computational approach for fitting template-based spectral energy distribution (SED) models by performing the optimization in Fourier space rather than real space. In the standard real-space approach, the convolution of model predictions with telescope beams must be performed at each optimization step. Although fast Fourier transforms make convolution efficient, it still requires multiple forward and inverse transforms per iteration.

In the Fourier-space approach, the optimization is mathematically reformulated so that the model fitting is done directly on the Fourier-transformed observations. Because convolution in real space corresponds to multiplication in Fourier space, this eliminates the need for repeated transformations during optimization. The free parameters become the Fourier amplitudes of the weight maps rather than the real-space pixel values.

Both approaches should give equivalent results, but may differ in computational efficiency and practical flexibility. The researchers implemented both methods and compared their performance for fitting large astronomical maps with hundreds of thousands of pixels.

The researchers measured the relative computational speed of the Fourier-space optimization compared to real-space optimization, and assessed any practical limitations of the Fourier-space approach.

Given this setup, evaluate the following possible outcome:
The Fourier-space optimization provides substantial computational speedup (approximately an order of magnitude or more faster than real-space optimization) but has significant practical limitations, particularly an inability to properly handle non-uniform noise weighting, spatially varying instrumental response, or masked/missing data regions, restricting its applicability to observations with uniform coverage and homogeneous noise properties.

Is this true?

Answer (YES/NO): YES